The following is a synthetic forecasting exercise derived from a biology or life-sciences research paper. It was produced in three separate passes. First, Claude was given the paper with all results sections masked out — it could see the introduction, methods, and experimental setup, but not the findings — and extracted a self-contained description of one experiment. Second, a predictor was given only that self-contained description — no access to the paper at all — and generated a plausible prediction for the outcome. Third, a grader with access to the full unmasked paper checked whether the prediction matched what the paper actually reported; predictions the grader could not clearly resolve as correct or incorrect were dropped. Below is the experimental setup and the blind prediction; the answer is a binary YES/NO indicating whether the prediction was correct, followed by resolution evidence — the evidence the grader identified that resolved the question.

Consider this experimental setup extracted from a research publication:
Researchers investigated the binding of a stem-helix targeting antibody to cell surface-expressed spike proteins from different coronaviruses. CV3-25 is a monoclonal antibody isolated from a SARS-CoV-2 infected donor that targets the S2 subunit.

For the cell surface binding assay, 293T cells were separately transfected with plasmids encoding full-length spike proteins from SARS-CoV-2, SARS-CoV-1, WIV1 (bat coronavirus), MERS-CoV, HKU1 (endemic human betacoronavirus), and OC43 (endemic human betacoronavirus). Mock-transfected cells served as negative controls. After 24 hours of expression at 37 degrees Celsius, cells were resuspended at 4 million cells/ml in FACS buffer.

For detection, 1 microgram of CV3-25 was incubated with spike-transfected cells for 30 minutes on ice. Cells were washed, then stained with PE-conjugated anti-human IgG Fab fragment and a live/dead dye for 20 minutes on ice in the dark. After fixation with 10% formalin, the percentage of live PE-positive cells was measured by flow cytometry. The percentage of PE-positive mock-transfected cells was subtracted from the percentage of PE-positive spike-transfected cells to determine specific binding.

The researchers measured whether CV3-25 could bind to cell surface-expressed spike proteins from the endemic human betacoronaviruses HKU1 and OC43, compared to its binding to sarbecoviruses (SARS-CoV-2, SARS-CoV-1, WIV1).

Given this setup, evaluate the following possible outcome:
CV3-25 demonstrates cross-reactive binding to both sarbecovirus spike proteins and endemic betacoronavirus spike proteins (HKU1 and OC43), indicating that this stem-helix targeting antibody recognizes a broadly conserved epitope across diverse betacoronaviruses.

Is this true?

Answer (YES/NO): NO